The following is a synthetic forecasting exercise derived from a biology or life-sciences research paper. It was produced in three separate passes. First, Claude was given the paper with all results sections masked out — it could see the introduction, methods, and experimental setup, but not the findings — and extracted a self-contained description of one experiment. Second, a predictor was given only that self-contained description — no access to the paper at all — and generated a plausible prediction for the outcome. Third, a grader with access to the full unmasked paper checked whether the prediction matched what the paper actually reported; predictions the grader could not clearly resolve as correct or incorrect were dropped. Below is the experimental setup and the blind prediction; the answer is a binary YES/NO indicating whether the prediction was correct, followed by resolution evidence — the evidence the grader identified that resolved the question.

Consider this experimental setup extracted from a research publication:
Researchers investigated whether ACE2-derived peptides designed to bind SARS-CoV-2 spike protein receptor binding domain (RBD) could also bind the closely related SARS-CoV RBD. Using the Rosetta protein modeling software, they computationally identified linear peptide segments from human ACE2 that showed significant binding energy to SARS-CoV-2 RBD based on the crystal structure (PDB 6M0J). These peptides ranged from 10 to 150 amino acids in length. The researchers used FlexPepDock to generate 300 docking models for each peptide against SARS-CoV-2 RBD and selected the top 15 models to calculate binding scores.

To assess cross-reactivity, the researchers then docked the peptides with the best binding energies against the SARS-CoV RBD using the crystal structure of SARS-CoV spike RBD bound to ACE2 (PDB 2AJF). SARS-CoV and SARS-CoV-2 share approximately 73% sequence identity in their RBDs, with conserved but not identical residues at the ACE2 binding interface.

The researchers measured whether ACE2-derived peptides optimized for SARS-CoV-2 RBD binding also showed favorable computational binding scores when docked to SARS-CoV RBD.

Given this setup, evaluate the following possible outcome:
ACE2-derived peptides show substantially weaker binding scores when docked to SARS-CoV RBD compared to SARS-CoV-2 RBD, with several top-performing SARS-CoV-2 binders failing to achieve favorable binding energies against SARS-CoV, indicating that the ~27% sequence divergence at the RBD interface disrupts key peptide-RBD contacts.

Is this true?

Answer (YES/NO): NO